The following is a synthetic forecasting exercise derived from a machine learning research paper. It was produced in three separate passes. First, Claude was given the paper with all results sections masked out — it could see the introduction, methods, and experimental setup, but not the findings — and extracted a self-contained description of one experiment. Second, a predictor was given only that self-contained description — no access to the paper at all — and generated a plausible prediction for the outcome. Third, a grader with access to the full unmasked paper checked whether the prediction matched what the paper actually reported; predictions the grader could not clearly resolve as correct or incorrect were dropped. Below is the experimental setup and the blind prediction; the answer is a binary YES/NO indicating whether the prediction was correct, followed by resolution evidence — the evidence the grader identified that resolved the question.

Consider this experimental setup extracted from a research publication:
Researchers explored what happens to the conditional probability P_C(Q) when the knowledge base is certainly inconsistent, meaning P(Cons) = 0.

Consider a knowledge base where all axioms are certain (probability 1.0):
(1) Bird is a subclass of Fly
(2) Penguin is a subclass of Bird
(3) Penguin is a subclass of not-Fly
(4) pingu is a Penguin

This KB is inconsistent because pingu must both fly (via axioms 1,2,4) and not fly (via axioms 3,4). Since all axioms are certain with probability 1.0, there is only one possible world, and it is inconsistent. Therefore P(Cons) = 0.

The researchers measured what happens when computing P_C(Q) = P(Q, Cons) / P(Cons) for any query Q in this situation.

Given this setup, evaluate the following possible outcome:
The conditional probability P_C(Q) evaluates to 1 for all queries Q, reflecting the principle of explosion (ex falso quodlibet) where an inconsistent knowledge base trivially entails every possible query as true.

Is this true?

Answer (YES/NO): NO